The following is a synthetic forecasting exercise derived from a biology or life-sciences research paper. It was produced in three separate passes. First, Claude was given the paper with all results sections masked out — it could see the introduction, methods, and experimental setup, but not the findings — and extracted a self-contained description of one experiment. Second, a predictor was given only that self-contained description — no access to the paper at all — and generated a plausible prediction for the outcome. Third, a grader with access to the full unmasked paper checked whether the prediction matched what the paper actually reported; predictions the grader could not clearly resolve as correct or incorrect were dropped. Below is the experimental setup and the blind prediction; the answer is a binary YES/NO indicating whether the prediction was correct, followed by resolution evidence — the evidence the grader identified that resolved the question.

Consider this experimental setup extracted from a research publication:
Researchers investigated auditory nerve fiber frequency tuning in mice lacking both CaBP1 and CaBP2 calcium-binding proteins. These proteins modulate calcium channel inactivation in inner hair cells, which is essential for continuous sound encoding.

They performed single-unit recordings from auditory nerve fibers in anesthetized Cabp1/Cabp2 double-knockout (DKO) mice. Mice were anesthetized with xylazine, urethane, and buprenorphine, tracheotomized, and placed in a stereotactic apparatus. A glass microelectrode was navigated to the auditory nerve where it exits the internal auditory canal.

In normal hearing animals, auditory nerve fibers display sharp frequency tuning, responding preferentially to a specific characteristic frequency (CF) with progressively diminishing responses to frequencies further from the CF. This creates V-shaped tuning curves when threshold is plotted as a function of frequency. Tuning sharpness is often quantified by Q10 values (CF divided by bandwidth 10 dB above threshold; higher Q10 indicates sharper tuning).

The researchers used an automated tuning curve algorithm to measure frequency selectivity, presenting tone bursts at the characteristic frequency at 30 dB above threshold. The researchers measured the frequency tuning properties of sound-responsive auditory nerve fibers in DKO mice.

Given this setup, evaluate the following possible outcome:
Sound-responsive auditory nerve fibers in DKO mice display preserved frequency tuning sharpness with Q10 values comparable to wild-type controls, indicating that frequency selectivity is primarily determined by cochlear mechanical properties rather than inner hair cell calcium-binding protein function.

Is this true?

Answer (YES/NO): NO